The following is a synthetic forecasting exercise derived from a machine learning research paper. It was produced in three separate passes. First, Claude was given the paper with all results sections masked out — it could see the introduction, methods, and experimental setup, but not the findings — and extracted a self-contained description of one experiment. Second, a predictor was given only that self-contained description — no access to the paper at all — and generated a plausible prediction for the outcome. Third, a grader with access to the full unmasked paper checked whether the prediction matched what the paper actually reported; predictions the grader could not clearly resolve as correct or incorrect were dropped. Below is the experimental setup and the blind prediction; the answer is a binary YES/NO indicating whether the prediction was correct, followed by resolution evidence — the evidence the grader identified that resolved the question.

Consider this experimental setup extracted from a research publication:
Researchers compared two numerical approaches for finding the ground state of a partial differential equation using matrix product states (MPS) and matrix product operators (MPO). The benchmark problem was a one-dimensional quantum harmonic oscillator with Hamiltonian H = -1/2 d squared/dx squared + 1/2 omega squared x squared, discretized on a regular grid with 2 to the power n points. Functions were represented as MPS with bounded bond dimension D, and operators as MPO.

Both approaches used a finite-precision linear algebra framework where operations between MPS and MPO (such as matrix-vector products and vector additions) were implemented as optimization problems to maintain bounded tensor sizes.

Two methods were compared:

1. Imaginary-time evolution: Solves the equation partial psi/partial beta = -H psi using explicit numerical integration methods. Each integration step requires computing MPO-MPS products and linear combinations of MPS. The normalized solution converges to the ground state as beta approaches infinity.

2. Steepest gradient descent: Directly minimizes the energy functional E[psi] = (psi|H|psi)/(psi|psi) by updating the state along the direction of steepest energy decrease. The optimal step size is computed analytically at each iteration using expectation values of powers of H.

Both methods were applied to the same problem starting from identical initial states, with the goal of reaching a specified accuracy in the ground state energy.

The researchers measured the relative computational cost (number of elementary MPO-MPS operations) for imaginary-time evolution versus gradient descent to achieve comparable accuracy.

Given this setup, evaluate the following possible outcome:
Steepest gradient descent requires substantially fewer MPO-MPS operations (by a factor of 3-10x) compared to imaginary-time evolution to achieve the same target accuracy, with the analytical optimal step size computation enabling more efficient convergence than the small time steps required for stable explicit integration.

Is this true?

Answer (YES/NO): NO